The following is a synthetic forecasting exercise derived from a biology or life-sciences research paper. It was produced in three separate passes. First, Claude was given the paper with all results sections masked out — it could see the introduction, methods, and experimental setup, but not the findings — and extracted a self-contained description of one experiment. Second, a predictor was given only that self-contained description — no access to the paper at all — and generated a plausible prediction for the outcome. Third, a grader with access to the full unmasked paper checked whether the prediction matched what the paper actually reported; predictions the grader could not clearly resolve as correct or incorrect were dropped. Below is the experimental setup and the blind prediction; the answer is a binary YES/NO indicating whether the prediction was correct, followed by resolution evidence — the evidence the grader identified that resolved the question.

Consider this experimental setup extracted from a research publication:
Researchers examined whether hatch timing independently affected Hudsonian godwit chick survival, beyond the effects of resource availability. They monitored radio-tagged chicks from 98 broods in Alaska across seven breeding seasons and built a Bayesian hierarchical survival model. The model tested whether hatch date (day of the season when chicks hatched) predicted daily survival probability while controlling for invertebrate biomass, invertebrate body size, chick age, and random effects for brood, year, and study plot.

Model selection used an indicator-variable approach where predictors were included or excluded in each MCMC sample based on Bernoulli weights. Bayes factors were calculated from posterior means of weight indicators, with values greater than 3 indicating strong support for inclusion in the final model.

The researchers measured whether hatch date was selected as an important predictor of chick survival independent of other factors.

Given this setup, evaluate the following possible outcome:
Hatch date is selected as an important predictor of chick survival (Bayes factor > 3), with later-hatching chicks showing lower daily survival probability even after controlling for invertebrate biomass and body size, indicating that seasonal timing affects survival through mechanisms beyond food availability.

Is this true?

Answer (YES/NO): NO